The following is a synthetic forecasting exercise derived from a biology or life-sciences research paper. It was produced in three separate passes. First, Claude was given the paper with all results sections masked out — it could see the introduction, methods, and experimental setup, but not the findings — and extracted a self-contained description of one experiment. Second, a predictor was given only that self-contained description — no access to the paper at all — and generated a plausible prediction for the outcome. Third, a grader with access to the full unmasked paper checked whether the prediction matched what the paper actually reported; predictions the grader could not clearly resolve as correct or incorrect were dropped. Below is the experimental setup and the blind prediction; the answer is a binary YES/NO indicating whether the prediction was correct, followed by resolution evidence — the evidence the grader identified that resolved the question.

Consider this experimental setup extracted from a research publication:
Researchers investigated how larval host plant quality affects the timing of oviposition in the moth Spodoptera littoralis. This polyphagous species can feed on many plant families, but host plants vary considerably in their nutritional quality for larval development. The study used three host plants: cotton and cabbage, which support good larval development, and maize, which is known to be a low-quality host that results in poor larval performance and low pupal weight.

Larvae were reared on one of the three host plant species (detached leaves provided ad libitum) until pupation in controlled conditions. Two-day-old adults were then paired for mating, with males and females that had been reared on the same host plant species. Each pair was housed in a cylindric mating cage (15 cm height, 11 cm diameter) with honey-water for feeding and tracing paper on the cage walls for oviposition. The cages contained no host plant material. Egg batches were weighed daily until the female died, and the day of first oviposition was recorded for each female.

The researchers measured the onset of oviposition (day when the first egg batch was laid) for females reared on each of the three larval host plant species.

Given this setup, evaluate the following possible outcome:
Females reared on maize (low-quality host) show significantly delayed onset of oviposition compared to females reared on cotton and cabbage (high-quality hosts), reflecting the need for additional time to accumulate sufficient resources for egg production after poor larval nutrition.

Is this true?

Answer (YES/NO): YES